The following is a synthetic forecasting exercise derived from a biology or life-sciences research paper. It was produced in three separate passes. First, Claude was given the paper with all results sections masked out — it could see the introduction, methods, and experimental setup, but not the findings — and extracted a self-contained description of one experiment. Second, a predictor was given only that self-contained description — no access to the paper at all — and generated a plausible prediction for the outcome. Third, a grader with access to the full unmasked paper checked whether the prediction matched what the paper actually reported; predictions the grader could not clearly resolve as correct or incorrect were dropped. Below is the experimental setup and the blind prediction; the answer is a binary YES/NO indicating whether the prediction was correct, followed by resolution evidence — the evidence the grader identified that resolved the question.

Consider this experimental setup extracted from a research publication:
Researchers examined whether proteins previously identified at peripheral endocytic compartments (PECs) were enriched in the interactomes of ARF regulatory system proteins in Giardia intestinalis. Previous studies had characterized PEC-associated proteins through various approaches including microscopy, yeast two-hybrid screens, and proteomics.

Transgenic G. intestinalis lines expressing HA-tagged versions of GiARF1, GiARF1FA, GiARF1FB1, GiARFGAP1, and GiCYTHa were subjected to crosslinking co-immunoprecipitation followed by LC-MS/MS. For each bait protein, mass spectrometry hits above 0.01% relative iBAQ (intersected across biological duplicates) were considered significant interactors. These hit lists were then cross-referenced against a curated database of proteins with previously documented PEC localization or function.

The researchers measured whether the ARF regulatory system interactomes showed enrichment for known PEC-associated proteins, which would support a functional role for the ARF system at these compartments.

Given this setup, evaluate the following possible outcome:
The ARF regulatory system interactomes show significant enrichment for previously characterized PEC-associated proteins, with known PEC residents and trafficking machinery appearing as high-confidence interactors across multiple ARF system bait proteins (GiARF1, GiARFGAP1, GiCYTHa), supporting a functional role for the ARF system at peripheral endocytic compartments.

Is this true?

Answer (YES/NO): YES